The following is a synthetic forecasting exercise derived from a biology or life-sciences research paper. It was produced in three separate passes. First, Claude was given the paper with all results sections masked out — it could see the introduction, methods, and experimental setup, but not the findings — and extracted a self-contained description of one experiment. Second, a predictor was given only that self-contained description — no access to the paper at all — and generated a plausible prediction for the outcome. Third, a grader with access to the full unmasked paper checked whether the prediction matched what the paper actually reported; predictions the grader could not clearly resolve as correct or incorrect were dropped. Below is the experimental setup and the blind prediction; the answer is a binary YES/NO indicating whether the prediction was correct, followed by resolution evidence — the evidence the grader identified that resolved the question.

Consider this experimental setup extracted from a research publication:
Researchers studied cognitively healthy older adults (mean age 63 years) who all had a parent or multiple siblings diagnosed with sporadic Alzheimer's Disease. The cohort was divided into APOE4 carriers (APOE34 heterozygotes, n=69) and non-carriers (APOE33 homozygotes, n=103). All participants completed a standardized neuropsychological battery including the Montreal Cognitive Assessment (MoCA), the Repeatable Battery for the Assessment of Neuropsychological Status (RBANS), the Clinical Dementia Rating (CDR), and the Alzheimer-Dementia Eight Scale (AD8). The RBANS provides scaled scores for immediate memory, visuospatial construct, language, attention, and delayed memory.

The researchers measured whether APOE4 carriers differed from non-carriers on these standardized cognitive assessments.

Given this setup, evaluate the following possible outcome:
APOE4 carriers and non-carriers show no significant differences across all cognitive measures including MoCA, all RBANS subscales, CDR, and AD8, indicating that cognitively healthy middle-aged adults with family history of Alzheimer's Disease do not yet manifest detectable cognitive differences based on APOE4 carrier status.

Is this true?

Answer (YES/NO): NO